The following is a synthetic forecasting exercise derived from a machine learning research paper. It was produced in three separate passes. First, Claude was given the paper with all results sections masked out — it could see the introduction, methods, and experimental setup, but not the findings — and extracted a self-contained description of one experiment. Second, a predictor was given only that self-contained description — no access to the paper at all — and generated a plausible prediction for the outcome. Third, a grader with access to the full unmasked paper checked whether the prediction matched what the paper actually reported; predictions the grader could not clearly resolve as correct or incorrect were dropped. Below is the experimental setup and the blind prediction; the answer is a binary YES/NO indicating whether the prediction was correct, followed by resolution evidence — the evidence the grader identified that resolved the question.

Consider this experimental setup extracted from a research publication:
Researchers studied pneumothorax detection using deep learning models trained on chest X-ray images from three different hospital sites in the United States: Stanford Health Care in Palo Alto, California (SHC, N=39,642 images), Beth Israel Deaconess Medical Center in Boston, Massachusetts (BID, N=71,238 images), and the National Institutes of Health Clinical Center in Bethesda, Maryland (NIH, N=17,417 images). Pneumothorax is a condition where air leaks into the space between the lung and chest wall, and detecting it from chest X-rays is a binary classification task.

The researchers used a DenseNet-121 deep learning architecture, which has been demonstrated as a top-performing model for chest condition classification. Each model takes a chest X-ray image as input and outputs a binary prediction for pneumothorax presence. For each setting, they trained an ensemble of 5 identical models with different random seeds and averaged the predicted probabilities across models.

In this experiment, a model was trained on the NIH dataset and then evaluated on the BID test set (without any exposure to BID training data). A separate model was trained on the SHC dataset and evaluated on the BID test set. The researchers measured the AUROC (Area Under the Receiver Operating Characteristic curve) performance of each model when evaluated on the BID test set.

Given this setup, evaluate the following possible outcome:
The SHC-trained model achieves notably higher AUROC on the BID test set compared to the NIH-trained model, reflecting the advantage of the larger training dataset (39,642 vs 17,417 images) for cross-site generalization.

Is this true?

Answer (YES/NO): NO